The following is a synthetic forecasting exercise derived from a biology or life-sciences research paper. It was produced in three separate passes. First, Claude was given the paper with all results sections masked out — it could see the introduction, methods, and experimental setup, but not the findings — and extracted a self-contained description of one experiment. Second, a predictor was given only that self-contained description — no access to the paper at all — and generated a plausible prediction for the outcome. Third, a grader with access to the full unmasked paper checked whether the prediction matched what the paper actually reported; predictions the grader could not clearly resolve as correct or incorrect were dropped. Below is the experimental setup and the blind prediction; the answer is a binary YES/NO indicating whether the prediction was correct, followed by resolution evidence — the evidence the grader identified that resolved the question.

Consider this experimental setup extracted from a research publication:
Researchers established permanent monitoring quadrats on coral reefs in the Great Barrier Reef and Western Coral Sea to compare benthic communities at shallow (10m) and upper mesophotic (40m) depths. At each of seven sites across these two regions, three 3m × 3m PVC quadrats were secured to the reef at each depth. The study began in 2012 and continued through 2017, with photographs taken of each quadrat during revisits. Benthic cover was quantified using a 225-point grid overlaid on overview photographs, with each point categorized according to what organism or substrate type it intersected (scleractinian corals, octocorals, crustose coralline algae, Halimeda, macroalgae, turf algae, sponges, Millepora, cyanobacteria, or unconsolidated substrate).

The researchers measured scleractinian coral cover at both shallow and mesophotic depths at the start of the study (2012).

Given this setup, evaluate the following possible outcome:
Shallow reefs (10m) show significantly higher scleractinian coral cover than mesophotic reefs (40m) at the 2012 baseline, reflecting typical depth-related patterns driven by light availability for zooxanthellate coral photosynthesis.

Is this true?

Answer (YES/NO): YES